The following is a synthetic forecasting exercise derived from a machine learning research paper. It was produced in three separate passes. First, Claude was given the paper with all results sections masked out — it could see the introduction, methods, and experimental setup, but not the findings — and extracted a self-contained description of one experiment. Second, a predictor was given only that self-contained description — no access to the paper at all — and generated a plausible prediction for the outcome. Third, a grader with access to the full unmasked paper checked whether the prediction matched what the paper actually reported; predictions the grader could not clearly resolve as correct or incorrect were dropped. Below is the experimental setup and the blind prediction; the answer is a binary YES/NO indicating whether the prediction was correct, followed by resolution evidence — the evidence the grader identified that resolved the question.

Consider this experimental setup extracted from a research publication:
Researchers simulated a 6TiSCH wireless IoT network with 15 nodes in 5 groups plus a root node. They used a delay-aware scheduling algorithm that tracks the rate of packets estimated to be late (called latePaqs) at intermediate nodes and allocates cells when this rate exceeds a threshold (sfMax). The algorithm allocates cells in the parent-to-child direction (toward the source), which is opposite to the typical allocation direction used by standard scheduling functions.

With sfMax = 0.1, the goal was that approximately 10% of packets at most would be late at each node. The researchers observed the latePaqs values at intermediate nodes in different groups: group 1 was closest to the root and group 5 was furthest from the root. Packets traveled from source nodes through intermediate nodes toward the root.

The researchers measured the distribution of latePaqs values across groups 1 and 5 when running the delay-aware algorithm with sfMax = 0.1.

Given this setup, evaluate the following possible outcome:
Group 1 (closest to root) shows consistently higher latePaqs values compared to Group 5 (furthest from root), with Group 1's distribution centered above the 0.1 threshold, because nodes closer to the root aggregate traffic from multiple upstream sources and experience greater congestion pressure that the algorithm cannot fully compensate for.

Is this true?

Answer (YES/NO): NO